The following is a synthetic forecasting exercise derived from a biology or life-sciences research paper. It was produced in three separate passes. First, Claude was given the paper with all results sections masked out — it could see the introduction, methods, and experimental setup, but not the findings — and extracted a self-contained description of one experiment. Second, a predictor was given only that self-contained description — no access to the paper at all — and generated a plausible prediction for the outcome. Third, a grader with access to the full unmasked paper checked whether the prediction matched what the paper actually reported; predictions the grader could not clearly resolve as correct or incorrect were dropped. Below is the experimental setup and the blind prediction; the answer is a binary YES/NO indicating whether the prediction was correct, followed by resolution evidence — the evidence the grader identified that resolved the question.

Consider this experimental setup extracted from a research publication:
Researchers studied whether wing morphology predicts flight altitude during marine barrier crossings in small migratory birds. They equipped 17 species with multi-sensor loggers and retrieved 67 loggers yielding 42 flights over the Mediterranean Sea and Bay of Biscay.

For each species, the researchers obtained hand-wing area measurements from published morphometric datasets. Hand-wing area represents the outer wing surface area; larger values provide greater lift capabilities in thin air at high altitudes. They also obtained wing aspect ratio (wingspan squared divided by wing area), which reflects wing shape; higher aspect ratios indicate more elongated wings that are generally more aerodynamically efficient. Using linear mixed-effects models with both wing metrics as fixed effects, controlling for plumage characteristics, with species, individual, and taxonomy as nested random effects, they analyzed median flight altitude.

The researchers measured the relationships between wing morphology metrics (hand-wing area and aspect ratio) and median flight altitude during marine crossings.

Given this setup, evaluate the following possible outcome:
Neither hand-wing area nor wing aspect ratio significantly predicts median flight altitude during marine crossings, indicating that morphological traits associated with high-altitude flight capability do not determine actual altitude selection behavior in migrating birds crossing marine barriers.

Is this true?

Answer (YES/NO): NO